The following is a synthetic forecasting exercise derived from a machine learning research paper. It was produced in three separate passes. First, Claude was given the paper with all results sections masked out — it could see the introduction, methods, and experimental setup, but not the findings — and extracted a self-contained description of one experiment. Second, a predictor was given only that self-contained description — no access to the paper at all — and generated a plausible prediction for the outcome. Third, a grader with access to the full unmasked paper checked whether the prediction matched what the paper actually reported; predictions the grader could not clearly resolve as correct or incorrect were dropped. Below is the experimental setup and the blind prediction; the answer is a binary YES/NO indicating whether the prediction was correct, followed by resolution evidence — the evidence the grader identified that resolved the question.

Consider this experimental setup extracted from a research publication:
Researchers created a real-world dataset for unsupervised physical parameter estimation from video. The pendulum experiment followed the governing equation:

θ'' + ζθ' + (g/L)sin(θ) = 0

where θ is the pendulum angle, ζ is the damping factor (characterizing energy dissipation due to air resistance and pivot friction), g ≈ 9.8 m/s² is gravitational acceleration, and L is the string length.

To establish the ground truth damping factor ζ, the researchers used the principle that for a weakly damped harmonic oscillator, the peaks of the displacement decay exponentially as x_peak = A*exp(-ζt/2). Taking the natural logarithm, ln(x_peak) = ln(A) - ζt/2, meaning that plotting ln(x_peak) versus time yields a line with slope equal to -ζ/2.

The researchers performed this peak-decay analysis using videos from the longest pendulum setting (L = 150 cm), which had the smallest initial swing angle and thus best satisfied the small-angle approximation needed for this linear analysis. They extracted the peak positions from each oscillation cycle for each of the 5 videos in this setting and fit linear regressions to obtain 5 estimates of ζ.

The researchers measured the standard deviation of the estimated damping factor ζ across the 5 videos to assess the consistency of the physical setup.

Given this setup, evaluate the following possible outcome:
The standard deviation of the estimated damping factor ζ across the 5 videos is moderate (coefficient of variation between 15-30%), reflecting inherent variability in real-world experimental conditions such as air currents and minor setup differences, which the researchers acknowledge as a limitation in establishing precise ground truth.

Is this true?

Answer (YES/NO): NO